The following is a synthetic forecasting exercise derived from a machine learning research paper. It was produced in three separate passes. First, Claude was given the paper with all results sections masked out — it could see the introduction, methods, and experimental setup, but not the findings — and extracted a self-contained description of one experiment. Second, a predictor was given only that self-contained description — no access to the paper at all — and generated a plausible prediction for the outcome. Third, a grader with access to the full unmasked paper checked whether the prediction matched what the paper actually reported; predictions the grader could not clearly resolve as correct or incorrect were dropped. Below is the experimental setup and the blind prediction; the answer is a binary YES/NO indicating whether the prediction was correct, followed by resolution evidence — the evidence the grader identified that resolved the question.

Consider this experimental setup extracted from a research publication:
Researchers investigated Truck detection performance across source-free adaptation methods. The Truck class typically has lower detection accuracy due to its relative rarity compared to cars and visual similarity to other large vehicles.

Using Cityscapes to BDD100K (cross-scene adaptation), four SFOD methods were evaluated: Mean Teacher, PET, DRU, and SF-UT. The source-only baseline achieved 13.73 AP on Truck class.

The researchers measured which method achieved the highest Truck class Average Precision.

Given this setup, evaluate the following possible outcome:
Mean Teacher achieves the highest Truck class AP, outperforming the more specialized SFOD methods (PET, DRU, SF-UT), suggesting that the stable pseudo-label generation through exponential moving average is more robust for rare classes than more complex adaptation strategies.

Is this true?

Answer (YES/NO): YES